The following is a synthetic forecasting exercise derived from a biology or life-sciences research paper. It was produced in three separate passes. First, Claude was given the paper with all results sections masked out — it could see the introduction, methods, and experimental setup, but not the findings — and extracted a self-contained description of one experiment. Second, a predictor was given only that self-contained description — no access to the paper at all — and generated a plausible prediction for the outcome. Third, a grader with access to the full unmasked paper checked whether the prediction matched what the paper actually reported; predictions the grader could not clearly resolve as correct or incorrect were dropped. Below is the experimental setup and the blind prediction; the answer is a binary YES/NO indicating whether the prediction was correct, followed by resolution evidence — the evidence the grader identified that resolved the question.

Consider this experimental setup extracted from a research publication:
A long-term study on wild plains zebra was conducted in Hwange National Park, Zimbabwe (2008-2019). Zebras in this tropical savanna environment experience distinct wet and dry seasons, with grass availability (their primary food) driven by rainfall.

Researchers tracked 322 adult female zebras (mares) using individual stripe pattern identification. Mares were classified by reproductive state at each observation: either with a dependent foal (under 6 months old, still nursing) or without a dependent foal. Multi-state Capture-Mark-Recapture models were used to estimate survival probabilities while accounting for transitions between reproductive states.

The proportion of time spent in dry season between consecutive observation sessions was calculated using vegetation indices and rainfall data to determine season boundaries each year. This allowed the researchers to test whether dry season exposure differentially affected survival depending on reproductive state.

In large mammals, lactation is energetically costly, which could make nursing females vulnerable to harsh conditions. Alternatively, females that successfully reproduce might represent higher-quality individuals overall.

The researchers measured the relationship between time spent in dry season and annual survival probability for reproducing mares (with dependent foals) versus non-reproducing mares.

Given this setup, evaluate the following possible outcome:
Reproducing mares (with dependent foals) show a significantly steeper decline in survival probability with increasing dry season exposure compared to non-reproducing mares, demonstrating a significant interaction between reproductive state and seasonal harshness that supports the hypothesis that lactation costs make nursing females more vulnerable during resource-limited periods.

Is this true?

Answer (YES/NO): NO